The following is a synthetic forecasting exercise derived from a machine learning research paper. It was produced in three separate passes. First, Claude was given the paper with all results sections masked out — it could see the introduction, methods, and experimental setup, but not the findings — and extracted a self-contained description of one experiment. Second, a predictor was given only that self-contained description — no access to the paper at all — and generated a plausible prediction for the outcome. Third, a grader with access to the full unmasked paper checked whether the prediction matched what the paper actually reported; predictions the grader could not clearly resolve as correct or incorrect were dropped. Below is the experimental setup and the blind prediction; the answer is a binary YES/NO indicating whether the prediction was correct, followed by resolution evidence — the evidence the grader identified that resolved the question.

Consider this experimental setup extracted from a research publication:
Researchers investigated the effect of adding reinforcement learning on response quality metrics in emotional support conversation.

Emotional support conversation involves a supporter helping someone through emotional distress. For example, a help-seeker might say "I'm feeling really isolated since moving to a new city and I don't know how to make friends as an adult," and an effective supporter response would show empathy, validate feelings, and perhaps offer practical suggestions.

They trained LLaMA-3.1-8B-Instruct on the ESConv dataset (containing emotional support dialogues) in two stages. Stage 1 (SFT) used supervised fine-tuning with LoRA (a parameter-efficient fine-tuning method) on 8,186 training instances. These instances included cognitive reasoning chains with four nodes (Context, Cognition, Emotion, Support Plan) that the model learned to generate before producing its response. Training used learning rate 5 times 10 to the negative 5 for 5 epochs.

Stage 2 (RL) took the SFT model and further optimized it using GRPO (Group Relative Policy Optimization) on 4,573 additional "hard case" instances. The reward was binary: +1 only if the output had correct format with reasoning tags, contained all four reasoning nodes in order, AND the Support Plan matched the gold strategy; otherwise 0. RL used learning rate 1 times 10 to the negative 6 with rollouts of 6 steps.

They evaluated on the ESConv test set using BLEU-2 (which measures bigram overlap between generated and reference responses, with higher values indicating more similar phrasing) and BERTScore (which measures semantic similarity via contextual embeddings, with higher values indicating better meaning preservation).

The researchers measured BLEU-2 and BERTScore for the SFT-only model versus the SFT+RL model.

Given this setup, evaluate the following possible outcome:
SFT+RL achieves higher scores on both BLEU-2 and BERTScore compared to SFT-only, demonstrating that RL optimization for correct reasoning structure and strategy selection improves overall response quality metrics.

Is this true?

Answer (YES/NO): YES